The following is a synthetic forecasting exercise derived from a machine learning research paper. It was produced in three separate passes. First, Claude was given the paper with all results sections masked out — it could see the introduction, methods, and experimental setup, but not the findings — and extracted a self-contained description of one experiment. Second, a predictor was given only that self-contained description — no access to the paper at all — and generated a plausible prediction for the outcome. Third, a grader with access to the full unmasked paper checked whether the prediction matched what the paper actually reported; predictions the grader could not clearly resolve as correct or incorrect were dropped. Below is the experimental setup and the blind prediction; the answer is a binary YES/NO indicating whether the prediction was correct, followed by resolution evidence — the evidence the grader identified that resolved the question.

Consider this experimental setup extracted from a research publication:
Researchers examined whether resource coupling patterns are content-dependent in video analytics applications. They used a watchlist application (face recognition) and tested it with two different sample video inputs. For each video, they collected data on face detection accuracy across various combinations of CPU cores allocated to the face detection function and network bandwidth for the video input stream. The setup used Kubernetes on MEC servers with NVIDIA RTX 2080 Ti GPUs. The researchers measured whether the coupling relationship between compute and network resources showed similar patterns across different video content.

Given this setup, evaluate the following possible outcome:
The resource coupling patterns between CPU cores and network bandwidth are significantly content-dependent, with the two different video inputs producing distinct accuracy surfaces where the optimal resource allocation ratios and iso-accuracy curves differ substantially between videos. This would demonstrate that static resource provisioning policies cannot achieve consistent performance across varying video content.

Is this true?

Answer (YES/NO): NO